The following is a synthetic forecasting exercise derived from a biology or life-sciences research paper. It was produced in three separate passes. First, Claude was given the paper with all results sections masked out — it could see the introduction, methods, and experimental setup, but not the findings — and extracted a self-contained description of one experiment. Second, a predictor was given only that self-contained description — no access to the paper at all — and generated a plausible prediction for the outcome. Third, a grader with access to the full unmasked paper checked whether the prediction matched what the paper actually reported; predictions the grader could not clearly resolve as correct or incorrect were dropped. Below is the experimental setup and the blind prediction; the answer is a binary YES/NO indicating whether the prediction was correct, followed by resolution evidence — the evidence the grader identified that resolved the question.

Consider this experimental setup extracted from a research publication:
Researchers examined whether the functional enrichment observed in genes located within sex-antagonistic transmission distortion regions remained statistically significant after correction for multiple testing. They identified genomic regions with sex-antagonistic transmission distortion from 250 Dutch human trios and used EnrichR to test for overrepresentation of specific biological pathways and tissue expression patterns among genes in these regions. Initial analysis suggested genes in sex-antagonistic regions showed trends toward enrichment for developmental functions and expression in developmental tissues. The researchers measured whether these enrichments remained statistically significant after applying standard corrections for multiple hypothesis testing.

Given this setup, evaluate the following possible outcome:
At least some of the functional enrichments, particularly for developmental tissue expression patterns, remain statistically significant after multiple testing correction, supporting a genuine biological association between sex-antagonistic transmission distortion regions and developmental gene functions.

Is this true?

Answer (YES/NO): NO